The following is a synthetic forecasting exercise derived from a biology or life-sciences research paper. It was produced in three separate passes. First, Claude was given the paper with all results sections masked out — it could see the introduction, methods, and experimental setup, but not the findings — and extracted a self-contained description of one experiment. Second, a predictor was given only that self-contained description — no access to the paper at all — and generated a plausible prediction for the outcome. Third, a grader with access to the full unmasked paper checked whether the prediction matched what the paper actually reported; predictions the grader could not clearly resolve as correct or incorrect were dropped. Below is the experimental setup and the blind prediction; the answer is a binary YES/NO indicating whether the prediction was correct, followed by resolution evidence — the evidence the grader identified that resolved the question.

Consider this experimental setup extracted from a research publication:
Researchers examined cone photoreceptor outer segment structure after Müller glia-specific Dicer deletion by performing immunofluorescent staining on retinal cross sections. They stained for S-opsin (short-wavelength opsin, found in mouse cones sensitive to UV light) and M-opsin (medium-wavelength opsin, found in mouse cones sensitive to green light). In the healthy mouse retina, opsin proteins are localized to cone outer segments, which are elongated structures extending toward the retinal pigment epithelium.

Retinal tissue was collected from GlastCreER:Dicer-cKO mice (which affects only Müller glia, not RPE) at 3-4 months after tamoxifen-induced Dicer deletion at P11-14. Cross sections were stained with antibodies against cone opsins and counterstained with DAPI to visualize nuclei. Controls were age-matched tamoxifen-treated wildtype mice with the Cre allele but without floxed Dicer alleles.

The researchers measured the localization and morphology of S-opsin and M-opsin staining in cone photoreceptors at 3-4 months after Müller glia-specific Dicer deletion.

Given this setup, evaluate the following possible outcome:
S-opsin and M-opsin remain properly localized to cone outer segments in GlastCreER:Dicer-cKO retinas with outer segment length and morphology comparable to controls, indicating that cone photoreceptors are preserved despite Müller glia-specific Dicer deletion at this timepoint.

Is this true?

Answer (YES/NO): NO